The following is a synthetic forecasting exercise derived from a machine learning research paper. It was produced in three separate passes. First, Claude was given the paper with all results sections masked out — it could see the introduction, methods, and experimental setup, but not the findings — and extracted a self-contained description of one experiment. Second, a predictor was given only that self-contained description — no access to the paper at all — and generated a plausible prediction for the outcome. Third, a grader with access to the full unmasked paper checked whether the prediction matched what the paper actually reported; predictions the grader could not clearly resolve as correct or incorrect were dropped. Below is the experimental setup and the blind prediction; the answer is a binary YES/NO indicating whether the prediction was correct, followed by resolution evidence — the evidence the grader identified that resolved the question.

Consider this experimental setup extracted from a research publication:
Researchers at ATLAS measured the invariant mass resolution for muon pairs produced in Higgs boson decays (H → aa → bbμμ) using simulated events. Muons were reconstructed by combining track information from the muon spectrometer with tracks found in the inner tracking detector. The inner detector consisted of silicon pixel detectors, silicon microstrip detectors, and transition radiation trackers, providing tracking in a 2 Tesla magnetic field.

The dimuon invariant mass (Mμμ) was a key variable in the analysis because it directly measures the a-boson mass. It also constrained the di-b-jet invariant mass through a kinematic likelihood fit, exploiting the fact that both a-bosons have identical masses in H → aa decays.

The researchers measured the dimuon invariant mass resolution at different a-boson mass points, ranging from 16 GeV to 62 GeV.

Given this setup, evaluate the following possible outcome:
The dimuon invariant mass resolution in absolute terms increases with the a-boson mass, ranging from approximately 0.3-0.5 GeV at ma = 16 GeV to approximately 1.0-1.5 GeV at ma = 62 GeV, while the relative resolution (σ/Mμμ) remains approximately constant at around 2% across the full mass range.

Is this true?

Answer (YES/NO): YES